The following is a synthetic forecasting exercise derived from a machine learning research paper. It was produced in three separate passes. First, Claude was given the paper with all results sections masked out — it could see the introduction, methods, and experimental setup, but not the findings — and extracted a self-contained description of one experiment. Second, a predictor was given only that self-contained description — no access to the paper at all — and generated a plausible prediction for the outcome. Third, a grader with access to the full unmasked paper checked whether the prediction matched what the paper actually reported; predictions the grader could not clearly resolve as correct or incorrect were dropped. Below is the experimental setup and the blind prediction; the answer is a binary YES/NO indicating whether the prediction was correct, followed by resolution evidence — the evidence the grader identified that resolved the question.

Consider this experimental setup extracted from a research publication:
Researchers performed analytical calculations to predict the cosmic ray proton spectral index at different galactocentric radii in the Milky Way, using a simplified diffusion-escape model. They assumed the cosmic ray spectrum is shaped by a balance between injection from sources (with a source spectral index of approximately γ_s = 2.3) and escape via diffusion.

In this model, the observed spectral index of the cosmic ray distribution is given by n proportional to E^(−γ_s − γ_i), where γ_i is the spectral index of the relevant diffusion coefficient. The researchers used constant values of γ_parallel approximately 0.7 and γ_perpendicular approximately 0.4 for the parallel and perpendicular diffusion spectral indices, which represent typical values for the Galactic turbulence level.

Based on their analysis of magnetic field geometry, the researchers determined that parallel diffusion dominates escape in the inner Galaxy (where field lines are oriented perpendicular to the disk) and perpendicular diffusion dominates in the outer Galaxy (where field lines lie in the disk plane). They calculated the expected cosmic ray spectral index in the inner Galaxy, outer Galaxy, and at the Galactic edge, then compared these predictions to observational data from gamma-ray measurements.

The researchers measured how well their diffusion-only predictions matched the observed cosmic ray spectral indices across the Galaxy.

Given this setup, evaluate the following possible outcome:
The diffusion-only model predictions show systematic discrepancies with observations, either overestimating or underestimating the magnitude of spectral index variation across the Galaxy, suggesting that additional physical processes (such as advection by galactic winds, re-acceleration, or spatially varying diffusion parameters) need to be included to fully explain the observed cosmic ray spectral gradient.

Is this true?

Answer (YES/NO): YES